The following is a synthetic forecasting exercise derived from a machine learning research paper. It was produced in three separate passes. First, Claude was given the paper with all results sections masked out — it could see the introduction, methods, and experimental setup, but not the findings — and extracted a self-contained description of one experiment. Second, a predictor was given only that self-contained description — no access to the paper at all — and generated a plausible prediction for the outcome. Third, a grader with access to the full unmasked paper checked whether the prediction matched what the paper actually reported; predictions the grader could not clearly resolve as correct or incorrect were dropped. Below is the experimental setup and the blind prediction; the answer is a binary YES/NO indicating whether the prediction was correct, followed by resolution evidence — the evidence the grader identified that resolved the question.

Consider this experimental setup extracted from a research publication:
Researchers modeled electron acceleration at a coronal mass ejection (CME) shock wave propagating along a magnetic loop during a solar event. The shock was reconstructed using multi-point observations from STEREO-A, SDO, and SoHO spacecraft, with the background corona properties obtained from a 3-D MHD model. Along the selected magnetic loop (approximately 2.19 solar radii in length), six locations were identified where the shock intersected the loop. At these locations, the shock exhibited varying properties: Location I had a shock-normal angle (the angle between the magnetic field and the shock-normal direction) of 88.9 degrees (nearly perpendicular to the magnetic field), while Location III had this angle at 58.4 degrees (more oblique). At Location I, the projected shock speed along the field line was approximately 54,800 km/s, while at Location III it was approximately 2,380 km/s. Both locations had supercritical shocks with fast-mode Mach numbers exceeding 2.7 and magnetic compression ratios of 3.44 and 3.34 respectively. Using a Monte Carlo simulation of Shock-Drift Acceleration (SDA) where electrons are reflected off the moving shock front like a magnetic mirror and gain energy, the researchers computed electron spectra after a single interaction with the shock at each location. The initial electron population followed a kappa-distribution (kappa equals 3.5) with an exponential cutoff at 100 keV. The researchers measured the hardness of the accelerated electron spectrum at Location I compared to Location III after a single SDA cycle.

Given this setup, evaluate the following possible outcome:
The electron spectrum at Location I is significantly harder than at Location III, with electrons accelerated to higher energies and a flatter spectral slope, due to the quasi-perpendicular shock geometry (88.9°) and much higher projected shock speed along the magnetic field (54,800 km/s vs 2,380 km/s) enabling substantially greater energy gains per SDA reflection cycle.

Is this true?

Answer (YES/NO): YES